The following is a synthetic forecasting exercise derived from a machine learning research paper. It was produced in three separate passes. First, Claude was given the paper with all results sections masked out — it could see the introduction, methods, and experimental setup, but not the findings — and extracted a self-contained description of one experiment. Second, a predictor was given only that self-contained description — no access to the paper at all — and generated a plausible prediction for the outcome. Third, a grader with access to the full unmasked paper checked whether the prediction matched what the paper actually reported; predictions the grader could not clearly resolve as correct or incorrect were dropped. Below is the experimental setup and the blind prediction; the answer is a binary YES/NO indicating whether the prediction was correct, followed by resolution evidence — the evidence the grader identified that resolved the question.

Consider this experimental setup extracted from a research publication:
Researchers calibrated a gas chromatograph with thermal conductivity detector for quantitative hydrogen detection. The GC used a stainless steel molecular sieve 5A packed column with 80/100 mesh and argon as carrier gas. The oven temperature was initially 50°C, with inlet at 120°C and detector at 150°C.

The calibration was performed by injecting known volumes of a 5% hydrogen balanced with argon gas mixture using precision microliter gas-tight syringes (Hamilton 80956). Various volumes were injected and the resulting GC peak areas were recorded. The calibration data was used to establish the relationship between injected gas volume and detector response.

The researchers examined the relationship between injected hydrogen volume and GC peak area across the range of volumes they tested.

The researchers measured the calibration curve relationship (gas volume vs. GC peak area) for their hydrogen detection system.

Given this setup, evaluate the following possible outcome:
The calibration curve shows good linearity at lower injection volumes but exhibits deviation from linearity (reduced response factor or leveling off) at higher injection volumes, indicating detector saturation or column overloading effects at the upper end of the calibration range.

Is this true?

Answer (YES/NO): NO